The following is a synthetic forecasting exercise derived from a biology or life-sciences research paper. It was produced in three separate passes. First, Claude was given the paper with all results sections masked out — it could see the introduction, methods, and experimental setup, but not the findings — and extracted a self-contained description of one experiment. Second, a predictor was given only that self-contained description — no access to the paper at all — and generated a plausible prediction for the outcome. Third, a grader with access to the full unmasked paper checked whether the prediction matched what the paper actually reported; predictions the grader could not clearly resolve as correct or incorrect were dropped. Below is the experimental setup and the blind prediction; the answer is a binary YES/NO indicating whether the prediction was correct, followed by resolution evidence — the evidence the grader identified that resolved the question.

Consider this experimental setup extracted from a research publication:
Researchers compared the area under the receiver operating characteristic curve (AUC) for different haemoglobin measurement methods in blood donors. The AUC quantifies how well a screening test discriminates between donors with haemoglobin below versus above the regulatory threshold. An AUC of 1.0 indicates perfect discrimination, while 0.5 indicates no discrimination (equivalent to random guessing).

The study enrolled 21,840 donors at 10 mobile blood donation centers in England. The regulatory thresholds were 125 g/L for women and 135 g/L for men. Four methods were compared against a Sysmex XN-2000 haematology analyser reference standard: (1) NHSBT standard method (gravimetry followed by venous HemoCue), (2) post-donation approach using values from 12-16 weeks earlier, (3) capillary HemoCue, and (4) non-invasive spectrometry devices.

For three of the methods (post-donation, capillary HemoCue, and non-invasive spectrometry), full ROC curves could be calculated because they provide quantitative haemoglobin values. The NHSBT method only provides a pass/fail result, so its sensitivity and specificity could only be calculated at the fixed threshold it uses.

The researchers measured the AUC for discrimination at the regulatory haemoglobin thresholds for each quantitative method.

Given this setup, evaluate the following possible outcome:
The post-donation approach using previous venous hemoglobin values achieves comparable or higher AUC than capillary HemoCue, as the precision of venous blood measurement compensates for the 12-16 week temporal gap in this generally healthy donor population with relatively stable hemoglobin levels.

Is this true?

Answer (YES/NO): NO